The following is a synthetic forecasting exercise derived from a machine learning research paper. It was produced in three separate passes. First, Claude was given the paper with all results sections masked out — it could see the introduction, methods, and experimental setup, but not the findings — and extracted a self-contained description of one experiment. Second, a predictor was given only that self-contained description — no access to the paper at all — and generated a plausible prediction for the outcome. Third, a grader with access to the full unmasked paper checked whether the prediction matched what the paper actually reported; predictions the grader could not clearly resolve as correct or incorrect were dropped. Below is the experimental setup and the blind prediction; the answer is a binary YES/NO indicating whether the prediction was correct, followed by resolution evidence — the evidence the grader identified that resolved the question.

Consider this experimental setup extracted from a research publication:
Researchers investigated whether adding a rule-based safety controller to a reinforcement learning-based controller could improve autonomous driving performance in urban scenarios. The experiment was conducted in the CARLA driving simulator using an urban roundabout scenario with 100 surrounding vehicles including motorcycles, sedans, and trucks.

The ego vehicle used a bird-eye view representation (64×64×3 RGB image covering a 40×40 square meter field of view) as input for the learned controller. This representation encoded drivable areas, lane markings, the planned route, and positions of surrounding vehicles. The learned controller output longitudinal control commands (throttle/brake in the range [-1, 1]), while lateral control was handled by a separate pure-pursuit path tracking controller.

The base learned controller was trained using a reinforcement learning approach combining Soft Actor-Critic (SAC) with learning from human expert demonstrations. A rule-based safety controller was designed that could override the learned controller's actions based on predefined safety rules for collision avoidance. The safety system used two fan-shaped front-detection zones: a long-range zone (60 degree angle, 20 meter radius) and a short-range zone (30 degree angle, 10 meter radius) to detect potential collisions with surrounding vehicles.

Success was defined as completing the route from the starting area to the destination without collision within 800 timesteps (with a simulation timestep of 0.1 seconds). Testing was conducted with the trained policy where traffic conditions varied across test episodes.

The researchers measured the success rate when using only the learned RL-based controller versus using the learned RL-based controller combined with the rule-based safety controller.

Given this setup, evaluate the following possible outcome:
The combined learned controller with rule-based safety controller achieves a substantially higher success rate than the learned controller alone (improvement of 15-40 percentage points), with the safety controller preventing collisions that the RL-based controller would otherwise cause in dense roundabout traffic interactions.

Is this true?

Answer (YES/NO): NO